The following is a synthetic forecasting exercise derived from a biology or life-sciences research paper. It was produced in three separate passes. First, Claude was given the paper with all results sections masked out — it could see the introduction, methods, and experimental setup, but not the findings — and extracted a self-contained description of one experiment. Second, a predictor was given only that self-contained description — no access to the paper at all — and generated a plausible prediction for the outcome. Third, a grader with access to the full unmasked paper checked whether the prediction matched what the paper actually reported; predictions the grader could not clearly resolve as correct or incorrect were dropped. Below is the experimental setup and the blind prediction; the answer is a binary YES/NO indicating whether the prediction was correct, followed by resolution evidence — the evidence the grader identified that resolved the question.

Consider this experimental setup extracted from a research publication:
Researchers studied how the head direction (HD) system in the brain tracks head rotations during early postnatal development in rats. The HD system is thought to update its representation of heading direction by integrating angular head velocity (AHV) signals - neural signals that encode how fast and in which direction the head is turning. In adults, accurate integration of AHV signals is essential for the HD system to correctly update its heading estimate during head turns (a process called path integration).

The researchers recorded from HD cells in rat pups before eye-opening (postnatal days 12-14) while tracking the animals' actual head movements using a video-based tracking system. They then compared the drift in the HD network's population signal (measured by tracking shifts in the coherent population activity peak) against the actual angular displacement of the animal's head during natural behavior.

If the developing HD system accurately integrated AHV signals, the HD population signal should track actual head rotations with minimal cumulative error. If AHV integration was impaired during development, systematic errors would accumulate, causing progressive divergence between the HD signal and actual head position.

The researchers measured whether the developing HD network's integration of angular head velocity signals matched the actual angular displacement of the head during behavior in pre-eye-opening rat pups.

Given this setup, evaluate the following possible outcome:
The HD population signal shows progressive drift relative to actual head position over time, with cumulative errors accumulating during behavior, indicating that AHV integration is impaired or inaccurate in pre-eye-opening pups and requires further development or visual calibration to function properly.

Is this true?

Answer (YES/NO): YES